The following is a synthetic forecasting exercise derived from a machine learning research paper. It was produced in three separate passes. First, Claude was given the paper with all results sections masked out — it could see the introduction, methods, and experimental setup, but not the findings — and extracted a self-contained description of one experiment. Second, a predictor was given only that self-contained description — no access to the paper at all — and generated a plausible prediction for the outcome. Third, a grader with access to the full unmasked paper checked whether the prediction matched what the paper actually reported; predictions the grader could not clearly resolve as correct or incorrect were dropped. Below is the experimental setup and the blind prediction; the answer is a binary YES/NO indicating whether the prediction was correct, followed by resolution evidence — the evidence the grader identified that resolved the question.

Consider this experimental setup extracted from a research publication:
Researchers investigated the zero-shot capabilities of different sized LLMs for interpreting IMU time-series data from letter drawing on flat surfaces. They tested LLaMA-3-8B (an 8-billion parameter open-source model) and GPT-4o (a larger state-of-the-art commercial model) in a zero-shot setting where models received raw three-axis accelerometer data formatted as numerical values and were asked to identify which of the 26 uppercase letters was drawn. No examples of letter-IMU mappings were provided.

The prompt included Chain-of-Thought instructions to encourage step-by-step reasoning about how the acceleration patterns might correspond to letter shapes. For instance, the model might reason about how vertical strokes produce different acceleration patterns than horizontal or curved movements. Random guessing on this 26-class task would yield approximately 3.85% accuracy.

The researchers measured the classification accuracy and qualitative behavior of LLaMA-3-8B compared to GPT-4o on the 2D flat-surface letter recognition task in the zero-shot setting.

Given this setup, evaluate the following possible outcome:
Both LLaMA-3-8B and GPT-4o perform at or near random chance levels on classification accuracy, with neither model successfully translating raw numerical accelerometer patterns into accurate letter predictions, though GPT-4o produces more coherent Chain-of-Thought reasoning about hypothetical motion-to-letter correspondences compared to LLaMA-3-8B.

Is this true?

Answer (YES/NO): NO